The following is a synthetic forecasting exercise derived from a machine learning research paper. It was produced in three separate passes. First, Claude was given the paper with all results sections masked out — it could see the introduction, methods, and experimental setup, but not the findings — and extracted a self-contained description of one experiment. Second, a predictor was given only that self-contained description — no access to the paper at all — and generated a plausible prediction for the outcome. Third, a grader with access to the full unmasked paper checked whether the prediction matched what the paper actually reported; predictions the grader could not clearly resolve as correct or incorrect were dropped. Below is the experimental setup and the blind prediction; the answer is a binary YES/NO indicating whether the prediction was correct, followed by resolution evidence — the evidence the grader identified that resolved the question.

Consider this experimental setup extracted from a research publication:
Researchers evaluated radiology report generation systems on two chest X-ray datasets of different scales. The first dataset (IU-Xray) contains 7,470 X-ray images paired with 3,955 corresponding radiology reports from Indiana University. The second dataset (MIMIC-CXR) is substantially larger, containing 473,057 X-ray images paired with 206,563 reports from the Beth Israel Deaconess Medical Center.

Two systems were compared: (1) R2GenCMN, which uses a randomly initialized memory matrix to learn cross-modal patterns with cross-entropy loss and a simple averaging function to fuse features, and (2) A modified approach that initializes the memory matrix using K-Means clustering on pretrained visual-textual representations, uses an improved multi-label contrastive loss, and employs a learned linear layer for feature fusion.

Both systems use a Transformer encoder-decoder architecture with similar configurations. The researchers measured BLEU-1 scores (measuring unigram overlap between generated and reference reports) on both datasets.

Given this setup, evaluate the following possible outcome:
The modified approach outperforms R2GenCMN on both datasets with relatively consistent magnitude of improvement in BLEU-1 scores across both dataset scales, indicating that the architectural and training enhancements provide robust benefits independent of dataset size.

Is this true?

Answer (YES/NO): NO